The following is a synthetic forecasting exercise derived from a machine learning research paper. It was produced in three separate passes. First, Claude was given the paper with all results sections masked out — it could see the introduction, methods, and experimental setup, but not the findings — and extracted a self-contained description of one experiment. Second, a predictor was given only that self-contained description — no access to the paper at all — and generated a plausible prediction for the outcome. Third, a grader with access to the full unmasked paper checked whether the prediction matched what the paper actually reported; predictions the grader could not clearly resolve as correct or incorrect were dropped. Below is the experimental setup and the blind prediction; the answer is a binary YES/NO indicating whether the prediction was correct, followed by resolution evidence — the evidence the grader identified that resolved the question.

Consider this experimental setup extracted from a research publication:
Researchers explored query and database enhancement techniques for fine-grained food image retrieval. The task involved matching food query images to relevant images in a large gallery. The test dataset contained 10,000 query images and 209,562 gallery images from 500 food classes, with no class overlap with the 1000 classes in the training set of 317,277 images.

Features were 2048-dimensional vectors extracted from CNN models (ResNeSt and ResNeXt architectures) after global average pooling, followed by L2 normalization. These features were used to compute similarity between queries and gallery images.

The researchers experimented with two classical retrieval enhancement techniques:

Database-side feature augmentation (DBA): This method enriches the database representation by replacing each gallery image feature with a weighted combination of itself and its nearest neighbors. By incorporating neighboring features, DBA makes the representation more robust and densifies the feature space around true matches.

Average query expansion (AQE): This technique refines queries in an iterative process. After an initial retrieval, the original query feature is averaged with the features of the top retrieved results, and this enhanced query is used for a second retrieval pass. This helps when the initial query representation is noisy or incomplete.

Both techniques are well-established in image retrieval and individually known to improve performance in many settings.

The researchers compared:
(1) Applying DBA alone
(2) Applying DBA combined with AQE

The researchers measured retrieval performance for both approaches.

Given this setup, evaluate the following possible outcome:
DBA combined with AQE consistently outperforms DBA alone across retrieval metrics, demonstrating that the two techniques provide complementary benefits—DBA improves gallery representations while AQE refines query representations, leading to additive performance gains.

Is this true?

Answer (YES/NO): NO